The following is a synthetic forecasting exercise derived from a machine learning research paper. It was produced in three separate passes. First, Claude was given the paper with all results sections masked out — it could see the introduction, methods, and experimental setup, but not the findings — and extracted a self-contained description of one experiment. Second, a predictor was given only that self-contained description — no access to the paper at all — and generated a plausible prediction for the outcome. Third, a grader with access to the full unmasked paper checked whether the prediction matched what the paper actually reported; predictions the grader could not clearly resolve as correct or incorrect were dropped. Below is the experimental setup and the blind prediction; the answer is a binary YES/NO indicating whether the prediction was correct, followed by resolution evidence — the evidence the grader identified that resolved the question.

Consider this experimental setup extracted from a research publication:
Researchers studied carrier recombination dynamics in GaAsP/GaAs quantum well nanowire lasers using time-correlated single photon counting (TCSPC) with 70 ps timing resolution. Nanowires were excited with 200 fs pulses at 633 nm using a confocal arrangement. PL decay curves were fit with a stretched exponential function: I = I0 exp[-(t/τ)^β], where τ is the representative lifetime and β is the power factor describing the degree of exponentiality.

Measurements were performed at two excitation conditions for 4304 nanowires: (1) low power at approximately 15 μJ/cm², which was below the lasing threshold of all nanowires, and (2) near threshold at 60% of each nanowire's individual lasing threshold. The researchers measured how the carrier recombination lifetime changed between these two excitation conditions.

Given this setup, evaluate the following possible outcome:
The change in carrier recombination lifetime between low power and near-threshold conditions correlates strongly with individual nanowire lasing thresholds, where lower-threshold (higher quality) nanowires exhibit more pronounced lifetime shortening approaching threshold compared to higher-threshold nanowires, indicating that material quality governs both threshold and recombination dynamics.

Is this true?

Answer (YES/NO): NO